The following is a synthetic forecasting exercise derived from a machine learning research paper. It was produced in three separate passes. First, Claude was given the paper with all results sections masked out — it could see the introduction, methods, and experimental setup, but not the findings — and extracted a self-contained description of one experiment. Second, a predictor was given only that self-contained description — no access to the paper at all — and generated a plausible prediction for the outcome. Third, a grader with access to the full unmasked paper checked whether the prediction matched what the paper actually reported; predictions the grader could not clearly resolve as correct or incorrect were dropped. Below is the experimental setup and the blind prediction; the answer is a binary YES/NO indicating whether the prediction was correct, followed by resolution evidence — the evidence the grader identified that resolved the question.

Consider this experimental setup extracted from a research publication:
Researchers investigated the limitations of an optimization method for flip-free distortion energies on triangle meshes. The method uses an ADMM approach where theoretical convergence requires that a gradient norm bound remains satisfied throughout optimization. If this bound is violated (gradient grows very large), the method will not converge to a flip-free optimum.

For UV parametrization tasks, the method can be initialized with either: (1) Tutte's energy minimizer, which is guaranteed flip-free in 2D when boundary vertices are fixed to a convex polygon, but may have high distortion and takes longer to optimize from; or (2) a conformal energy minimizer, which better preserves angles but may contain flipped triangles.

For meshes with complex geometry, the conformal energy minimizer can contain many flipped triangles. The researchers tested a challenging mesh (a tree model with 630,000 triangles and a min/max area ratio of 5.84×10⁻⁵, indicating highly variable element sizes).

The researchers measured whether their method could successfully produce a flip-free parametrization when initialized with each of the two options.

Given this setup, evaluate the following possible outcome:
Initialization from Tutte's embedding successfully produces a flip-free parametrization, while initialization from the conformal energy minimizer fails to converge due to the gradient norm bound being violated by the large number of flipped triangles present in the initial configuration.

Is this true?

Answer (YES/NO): YES